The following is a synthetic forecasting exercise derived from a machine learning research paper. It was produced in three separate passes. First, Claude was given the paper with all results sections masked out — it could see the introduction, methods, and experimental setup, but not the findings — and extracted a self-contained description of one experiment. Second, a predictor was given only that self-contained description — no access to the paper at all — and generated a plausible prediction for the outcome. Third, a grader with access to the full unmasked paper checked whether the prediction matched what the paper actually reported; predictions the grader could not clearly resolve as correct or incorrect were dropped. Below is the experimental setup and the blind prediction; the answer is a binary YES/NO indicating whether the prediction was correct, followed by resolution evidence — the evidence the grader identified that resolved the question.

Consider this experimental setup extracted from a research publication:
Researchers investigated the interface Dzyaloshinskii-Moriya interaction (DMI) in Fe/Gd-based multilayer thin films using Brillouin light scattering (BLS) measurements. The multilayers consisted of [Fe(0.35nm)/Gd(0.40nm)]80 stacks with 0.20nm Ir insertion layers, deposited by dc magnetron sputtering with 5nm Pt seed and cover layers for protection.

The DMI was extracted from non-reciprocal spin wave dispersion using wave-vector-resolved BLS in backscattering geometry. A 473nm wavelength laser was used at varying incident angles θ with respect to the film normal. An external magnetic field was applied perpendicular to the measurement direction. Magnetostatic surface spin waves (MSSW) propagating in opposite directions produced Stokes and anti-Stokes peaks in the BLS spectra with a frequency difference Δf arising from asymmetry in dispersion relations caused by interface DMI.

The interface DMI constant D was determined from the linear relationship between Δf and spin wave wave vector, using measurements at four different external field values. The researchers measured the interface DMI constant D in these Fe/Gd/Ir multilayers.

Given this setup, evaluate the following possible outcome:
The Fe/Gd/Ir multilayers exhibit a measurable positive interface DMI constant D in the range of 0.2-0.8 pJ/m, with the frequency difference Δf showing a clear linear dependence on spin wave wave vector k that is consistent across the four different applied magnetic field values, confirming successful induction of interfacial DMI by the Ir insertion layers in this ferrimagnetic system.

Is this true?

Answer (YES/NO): NO